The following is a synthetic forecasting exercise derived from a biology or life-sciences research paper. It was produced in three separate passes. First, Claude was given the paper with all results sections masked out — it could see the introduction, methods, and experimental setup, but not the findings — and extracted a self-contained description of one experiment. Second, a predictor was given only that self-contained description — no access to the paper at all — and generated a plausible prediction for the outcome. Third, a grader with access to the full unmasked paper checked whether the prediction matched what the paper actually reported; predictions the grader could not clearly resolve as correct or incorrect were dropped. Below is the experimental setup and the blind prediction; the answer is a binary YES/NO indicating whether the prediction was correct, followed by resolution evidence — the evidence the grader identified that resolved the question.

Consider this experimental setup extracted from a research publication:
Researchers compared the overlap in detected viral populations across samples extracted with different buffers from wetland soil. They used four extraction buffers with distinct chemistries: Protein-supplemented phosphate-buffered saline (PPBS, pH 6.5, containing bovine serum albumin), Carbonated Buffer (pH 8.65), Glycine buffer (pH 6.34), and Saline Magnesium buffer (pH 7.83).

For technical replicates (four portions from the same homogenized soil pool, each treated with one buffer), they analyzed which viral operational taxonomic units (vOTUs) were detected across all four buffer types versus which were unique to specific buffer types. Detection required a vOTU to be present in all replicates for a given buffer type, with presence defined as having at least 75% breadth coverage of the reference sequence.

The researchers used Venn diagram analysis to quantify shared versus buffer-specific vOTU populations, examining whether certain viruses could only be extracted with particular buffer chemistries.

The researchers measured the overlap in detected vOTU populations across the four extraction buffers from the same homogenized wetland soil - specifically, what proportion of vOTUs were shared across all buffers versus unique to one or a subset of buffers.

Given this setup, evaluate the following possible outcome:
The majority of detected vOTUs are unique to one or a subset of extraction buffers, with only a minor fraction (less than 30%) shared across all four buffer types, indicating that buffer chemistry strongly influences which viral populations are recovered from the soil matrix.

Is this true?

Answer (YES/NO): NO